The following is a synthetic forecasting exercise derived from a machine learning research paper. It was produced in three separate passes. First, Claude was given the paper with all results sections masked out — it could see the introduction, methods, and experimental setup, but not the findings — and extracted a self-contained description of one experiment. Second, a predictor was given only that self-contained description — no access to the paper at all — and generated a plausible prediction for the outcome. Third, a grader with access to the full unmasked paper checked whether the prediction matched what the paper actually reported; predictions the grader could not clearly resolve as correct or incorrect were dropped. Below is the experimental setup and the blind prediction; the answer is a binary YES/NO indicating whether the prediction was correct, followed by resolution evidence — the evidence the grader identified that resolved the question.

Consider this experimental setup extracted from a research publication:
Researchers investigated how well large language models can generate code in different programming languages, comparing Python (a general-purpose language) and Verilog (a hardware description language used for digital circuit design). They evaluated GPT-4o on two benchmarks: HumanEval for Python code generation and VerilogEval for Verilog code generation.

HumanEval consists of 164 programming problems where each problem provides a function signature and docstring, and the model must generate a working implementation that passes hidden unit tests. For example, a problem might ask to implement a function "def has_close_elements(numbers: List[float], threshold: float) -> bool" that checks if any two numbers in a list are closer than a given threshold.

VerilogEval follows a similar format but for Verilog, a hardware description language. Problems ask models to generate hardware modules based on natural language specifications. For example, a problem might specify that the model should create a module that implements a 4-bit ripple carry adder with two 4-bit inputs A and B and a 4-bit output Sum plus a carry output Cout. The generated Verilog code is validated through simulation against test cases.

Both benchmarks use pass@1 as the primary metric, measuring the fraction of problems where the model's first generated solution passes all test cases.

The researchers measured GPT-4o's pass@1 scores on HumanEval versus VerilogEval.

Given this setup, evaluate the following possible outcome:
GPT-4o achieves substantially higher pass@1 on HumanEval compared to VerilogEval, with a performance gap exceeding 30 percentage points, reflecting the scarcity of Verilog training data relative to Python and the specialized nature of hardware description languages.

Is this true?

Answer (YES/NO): YES